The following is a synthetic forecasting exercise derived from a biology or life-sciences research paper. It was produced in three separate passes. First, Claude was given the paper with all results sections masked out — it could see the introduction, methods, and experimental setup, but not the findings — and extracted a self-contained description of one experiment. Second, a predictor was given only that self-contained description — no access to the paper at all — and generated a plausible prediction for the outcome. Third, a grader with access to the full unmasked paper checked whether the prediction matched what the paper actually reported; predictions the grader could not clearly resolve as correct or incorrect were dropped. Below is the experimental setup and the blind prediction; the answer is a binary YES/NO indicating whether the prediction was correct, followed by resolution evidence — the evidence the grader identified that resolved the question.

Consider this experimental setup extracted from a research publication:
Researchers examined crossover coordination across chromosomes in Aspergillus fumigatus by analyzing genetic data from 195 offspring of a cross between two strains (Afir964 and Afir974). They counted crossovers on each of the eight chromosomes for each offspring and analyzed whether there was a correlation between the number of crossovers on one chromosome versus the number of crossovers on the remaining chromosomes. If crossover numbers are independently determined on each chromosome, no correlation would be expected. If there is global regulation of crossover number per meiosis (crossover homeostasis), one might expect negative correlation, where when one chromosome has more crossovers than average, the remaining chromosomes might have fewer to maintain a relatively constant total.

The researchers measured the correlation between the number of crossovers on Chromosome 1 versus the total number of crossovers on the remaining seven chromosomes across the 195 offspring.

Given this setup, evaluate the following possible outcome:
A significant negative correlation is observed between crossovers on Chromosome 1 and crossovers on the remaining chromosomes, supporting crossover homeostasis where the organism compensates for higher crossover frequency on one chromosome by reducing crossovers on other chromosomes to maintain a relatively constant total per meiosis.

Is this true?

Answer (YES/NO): NO